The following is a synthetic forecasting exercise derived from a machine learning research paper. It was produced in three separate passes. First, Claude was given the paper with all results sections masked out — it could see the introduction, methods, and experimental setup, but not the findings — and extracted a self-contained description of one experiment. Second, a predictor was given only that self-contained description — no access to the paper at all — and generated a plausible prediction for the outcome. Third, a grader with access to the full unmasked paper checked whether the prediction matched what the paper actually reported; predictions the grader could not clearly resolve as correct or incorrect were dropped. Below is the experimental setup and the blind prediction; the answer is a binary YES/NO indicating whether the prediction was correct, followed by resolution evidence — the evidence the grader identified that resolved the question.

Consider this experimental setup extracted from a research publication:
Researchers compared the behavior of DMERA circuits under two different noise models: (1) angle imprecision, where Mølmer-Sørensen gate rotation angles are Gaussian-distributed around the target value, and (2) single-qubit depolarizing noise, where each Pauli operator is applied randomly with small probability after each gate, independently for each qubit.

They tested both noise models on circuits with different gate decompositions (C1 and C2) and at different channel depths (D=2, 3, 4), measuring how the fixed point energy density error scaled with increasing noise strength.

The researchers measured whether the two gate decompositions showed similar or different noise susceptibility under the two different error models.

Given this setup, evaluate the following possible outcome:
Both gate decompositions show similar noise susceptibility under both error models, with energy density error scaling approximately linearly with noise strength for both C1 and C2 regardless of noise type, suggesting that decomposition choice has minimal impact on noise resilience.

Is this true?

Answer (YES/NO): NO